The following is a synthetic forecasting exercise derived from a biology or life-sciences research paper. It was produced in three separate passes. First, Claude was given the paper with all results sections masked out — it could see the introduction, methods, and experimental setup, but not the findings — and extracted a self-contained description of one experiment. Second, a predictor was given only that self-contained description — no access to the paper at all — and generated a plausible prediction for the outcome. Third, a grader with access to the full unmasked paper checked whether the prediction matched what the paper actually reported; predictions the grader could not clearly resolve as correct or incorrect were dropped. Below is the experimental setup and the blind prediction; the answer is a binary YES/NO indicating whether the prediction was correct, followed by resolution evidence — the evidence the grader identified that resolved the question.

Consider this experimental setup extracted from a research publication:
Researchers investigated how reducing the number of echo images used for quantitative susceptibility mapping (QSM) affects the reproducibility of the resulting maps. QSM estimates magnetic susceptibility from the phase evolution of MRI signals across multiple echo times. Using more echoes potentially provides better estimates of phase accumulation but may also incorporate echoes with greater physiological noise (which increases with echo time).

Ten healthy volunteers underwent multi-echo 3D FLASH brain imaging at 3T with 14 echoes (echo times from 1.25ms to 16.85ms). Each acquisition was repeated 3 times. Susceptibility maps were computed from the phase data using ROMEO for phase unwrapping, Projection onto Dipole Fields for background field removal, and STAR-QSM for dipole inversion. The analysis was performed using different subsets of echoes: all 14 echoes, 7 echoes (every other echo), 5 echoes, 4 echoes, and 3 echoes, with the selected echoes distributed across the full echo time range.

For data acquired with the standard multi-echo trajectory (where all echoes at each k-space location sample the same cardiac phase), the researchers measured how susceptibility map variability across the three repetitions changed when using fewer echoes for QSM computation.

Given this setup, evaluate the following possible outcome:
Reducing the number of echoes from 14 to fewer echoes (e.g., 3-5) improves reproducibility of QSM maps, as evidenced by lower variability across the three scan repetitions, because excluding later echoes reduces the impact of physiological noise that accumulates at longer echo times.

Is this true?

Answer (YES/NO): NO